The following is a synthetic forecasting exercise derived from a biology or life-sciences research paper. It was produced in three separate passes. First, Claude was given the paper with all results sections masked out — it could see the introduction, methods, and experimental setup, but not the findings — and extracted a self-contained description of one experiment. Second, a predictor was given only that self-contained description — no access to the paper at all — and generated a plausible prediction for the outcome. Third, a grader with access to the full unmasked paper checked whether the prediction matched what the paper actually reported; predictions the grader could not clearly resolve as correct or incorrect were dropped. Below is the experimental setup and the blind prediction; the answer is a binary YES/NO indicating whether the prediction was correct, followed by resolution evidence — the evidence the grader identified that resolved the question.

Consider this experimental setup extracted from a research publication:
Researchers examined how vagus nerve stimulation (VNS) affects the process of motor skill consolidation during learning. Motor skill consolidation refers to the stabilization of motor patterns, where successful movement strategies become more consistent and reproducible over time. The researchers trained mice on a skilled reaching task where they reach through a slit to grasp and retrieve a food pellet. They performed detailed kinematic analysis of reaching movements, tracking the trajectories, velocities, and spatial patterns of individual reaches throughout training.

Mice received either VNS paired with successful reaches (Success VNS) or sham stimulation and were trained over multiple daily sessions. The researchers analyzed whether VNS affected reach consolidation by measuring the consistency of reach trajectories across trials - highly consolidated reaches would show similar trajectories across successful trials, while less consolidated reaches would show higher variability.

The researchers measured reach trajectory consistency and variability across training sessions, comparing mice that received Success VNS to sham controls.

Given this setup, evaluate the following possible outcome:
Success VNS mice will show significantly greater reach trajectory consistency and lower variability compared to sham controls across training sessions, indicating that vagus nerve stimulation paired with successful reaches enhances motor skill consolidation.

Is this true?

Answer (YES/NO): NO